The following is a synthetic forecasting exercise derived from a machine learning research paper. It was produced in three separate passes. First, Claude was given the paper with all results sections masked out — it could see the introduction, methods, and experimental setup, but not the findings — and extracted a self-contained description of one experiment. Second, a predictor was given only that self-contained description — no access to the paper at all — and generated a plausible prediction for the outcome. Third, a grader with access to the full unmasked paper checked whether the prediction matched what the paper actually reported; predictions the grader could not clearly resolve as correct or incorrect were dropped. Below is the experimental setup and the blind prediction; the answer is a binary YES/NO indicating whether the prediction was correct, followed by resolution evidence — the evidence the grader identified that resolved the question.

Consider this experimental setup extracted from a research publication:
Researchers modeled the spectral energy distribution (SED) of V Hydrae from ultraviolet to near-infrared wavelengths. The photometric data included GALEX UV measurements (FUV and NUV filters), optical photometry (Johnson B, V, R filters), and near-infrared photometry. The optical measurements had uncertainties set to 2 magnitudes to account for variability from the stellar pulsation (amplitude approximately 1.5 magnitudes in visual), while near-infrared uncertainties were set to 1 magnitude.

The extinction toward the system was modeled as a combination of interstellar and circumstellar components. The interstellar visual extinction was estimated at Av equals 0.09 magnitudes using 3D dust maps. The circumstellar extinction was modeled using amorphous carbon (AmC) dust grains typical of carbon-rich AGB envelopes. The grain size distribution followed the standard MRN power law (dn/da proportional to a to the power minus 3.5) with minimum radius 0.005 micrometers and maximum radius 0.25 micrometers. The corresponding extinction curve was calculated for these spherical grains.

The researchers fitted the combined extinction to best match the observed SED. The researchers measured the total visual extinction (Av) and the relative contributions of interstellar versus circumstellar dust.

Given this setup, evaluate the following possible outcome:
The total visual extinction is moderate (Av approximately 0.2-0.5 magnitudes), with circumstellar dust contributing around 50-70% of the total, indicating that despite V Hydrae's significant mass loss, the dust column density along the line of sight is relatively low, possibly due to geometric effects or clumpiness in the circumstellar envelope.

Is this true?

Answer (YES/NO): NO